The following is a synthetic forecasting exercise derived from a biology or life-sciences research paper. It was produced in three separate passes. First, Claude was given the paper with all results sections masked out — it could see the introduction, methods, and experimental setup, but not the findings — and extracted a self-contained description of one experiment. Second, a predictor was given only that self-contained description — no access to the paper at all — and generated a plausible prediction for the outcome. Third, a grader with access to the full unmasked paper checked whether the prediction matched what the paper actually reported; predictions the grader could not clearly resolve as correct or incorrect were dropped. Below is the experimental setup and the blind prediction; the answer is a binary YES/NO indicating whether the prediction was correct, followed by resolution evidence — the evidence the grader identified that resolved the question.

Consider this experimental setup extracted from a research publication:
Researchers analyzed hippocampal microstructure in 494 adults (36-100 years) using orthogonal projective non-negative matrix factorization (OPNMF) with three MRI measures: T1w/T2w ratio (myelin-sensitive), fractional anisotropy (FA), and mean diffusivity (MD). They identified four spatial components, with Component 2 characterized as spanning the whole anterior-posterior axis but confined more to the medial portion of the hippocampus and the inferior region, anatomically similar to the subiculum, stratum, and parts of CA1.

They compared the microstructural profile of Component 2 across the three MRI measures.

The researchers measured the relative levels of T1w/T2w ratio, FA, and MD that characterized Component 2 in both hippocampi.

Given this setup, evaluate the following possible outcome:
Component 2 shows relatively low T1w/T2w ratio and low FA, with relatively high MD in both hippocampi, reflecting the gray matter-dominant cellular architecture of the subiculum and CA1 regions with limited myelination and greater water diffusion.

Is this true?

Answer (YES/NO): NO